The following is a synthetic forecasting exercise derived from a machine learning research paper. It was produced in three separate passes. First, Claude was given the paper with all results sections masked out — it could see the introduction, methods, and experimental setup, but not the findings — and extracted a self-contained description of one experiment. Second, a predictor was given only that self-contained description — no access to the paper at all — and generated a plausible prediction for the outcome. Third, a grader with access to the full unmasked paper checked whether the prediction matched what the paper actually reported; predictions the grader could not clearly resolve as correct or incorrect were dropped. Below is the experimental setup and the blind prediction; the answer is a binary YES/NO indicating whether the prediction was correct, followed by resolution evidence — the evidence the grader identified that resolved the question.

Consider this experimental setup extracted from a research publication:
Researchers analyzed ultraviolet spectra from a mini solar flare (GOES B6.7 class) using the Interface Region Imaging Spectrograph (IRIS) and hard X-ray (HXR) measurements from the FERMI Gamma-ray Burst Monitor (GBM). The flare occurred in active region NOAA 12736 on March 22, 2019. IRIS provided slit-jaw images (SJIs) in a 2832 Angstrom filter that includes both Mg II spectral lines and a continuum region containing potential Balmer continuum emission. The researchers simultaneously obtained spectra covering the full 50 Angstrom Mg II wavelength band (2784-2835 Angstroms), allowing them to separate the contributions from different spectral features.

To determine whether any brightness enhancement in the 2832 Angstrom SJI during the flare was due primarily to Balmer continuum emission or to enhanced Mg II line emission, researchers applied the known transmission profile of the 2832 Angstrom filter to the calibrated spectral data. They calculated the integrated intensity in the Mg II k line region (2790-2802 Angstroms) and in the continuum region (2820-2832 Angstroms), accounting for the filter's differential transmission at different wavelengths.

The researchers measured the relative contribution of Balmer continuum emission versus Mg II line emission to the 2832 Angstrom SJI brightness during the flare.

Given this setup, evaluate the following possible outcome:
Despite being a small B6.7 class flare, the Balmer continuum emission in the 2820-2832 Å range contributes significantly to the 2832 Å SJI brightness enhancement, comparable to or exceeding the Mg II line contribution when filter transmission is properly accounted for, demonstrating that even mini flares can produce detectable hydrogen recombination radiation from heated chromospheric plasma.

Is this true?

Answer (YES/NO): YES